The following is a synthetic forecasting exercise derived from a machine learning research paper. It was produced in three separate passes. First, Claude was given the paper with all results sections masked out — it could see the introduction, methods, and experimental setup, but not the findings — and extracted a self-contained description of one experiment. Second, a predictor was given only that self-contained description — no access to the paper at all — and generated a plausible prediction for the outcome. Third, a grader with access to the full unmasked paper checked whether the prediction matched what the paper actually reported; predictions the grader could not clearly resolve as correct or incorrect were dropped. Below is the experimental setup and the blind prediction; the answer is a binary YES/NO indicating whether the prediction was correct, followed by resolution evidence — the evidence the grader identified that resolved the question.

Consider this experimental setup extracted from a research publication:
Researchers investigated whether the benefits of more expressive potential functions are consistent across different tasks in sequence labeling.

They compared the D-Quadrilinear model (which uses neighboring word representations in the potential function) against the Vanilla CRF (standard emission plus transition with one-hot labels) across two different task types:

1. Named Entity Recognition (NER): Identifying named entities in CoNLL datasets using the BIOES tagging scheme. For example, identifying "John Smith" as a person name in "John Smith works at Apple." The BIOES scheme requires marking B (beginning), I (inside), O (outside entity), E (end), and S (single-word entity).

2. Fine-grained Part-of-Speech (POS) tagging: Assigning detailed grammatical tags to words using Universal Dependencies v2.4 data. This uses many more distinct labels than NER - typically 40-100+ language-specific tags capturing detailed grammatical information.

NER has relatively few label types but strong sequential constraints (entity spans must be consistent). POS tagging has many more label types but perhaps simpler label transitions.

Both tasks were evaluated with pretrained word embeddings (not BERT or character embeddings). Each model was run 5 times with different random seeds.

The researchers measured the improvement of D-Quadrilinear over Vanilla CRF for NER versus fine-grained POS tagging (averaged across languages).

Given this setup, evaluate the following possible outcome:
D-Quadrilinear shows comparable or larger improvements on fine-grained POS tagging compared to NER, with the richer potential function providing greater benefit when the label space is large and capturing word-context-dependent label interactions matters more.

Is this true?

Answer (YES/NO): NO